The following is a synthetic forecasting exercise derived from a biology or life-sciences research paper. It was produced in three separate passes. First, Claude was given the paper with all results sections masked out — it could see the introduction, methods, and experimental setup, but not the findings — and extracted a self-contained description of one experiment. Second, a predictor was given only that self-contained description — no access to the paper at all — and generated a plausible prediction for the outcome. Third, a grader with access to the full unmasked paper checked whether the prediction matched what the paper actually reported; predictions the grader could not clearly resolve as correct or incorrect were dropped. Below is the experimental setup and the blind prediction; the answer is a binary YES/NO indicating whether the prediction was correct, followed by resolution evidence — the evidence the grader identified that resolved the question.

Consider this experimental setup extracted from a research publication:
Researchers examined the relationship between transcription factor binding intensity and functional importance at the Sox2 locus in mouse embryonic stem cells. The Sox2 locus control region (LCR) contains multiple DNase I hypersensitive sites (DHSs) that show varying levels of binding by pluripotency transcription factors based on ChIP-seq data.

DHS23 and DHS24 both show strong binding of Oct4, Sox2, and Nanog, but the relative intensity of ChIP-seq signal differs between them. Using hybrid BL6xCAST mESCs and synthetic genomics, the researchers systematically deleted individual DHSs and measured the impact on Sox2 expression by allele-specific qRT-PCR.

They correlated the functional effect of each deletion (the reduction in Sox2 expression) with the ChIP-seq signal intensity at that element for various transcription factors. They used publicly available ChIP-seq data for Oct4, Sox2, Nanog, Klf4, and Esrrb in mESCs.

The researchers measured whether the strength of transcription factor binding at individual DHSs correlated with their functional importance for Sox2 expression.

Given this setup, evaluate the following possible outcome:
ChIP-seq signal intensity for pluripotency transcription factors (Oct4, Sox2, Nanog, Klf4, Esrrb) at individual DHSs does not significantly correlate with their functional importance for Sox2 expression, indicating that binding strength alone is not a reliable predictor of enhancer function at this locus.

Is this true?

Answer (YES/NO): YES